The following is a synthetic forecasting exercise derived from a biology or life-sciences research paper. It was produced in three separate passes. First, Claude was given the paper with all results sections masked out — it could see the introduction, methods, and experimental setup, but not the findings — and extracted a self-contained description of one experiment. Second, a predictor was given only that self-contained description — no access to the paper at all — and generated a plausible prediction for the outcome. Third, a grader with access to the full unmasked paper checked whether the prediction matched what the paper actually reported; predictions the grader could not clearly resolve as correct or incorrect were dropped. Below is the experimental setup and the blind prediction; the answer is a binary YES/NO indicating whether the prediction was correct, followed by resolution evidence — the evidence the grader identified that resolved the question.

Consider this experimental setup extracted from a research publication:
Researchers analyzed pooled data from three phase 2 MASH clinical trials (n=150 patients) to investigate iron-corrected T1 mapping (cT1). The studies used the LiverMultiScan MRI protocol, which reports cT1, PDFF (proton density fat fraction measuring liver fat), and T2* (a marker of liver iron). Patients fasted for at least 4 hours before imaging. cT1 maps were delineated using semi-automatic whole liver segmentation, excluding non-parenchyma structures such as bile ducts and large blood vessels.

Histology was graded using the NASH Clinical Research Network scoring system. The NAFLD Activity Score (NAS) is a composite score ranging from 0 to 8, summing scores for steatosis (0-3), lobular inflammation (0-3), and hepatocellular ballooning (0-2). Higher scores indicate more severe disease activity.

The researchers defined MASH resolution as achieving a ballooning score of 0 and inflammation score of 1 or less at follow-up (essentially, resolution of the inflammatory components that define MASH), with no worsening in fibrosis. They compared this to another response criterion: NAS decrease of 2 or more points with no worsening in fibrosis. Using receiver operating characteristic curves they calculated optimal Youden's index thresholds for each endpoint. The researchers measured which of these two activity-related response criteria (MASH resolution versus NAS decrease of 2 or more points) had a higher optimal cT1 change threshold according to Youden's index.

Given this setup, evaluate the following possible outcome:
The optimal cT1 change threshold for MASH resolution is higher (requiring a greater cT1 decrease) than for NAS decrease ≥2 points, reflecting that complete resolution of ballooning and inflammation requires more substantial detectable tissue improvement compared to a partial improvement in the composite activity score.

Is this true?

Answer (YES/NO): YES